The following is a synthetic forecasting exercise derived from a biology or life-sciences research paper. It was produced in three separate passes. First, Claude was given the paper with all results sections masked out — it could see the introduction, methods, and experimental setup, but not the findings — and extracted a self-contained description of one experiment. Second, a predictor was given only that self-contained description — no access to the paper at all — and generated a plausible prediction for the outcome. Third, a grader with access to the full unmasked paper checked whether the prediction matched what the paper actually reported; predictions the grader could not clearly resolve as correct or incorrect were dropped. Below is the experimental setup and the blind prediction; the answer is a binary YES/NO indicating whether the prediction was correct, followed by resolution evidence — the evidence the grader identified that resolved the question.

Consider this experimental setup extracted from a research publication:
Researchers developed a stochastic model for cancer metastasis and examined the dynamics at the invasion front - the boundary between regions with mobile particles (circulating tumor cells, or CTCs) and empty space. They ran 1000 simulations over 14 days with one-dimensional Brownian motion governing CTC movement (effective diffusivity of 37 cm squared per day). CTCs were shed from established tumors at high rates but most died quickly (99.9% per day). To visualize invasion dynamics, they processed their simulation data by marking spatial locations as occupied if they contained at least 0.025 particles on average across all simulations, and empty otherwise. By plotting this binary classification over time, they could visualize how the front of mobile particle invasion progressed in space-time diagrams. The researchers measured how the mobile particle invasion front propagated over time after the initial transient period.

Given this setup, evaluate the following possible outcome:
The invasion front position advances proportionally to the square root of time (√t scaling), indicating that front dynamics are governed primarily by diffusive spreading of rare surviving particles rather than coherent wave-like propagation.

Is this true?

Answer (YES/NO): NO